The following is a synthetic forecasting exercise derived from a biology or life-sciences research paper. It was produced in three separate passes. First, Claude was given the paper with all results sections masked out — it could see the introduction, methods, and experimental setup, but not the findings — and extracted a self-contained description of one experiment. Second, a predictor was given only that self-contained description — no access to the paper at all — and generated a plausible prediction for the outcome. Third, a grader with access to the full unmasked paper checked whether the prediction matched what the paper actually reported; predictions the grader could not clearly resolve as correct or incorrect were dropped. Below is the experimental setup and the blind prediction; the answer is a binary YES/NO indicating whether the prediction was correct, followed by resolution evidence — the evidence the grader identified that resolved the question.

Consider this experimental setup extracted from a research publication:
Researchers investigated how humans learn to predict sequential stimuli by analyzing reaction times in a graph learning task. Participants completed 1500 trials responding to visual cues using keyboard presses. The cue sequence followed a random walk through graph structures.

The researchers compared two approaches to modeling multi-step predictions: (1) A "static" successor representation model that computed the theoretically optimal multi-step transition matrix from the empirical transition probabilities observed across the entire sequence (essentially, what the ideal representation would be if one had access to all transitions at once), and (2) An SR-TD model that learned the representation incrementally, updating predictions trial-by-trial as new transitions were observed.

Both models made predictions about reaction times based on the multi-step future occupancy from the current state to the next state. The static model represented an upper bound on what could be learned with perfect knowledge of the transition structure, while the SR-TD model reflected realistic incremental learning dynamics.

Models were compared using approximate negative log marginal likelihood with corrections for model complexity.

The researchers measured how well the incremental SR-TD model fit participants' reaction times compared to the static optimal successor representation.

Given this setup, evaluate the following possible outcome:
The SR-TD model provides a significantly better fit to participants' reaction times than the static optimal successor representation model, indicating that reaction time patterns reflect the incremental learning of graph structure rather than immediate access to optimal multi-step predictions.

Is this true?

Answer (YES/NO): YES